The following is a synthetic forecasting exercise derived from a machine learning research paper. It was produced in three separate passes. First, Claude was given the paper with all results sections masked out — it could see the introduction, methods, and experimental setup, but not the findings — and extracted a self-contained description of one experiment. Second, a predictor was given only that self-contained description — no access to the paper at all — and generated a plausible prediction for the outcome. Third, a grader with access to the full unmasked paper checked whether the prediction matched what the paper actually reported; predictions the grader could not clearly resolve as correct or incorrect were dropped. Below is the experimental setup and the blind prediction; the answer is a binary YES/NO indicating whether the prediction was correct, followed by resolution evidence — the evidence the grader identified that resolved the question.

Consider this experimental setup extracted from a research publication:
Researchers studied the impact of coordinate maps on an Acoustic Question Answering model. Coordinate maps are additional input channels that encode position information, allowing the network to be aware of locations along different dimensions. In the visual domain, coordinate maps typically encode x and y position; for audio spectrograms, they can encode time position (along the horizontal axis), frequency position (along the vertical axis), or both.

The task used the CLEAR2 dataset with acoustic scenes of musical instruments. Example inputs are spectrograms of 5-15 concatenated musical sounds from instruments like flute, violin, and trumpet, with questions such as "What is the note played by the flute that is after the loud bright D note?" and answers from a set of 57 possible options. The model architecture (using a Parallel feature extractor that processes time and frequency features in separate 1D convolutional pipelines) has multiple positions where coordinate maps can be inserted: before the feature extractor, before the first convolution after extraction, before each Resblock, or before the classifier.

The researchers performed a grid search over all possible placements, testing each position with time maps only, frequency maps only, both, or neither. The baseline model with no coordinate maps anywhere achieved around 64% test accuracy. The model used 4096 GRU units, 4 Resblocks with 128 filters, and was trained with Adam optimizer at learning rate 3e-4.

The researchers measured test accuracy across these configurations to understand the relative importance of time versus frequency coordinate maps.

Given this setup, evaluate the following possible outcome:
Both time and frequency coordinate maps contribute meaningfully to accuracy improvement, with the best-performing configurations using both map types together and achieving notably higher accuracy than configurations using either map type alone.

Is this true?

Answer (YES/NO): NO